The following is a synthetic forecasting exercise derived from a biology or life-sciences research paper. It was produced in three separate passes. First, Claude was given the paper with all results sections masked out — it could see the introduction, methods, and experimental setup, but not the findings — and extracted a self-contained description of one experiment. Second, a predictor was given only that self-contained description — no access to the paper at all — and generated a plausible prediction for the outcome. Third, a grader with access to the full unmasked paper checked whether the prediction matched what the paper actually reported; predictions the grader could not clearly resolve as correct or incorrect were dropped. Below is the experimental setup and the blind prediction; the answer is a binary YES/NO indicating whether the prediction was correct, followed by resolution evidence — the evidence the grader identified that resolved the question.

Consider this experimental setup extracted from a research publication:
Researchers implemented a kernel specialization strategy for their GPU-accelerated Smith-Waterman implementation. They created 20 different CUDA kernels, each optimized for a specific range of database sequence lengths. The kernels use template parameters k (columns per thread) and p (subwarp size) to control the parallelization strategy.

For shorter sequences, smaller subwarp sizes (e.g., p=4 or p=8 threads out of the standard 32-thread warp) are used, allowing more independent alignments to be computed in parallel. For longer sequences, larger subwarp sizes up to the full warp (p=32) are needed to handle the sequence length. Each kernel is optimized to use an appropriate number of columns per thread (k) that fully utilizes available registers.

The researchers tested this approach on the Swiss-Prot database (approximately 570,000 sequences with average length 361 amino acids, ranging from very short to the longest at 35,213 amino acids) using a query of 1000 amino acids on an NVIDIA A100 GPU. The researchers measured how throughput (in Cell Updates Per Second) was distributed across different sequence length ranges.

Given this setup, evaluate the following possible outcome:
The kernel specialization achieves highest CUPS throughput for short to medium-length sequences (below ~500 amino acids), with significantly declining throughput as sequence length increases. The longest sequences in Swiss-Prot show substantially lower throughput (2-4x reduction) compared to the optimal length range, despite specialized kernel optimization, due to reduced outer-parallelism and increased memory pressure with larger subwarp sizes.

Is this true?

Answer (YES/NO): NO